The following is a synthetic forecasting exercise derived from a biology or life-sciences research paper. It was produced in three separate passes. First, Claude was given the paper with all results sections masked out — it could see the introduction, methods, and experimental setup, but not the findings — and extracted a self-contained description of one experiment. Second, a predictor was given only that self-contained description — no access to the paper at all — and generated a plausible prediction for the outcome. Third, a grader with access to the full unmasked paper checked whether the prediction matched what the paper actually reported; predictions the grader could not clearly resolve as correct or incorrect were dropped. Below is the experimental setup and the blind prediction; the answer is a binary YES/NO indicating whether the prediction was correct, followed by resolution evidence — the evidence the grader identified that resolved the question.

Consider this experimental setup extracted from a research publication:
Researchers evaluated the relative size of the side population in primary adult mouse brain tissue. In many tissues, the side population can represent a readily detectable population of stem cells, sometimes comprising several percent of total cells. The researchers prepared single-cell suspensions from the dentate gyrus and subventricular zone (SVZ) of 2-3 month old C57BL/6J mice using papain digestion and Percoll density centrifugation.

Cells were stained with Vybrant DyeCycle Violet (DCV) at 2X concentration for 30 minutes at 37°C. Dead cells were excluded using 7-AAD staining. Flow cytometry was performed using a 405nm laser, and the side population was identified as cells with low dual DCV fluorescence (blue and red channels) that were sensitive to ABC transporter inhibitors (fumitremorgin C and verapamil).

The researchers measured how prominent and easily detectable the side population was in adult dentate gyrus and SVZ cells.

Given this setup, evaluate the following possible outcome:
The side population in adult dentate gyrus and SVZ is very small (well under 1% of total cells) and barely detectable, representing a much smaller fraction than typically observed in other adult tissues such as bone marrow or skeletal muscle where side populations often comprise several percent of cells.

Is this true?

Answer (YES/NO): NO